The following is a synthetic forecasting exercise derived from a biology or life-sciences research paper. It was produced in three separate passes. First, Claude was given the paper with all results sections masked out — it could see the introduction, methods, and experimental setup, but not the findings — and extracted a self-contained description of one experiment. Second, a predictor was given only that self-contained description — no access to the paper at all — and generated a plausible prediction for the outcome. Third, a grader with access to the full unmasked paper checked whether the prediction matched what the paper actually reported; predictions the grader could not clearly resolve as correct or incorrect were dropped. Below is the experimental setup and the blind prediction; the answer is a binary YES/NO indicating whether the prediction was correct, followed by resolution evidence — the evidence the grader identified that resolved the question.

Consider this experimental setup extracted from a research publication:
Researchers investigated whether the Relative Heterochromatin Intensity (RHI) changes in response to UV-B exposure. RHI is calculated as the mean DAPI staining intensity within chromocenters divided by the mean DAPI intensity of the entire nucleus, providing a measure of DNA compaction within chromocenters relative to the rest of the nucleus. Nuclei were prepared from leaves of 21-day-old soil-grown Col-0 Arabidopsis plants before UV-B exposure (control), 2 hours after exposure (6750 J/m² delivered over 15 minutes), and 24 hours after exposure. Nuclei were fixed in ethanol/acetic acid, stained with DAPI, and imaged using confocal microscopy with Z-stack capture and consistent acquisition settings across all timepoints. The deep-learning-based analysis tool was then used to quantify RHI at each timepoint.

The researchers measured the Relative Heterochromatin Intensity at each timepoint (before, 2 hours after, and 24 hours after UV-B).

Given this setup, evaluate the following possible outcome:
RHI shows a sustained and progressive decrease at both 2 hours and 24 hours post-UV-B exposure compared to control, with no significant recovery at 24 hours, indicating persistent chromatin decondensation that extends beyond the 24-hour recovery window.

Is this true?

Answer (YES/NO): NO